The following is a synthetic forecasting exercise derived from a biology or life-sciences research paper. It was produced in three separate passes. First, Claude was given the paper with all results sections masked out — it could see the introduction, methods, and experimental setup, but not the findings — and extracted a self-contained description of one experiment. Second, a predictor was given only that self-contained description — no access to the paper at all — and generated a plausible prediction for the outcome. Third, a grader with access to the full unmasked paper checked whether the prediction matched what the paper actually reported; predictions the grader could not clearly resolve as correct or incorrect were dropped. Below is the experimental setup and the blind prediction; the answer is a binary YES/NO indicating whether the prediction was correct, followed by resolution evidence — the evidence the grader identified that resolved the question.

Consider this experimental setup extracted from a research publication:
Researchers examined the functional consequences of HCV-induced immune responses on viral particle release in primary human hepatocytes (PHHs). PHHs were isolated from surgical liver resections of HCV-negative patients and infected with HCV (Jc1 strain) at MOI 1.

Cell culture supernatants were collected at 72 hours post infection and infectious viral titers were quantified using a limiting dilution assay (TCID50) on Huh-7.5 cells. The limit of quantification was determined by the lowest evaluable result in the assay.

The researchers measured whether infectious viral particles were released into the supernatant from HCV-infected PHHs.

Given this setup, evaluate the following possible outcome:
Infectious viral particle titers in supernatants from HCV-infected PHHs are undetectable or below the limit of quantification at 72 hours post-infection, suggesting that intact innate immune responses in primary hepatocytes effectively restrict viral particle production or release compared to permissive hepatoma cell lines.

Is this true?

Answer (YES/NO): YES